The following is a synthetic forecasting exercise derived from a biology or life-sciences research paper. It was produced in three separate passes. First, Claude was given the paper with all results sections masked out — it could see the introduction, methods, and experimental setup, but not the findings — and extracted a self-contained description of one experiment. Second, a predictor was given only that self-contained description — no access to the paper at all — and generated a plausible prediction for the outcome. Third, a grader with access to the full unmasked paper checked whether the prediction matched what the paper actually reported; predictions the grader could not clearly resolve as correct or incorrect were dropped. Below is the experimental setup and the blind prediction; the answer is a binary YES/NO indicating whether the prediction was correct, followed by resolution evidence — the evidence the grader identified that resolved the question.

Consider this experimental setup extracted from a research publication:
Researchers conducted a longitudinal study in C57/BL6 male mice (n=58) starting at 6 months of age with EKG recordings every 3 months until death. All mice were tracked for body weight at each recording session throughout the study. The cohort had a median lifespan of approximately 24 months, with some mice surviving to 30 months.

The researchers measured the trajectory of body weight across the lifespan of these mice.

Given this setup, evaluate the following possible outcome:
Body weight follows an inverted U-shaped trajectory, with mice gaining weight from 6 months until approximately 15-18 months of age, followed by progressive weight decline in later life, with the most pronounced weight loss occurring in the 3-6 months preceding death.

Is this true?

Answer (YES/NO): NO